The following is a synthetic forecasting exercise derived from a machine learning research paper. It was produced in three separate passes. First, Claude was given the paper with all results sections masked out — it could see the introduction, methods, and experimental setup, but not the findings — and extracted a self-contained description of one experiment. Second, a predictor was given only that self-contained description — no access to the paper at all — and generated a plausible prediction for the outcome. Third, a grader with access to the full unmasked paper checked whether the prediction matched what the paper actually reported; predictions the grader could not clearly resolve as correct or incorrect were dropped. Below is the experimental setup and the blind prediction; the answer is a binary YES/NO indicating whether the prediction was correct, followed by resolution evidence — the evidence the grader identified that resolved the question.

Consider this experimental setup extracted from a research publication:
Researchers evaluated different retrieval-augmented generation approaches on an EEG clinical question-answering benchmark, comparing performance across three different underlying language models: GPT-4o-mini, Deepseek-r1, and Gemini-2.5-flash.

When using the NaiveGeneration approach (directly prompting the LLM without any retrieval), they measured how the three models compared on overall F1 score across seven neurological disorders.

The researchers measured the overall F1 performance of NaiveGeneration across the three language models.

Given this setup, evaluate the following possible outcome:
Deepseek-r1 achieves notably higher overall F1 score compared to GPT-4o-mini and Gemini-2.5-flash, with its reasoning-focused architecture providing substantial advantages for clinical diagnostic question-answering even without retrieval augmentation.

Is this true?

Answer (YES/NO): NO